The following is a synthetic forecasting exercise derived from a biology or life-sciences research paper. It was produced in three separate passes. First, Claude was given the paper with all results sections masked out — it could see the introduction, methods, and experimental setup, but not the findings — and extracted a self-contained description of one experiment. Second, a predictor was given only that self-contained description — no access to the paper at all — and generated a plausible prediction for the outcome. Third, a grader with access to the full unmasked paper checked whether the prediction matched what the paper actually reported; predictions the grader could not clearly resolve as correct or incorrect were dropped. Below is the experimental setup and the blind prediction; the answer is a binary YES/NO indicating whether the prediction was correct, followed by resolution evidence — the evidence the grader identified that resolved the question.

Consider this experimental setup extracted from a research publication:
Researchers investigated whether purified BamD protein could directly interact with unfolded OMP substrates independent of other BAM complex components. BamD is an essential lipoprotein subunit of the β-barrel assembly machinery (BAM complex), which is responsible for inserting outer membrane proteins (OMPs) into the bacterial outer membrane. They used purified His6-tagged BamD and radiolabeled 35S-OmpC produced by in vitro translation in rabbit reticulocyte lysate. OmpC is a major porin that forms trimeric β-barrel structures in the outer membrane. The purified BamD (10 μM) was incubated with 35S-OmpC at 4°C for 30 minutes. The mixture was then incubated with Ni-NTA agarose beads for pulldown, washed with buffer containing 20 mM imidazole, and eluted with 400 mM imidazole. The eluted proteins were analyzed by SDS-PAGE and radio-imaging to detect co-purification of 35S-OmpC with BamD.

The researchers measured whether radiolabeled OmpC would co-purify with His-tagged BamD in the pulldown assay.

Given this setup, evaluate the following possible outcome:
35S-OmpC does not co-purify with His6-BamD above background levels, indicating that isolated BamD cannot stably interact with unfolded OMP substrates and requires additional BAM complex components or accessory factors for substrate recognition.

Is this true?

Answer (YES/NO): NO